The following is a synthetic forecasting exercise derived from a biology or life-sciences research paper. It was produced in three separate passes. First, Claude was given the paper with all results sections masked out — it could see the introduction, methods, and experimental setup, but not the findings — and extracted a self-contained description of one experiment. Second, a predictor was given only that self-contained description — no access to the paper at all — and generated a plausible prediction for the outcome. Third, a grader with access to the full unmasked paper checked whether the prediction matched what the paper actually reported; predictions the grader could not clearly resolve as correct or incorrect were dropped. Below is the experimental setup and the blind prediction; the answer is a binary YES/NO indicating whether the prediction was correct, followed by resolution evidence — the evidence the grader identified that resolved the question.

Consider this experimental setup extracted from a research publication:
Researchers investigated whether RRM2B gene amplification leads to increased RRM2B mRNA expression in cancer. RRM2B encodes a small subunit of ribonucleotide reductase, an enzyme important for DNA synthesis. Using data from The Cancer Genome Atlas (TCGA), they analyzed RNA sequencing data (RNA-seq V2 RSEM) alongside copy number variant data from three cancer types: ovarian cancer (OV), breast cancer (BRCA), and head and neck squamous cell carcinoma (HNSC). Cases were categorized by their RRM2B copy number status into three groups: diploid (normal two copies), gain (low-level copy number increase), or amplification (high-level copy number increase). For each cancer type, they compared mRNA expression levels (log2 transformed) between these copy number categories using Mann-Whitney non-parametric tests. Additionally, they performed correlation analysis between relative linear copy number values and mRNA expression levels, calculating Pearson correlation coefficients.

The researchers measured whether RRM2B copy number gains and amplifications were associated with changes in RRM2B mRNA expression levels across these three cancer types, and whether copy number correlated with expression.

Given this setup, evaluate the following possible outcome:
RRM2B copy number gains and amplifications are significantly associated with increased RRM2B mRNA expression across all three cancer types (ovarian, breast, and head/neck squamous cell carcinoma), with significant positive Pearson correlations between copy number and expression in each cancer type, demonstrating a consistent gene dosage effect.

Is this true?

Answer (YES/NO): NO